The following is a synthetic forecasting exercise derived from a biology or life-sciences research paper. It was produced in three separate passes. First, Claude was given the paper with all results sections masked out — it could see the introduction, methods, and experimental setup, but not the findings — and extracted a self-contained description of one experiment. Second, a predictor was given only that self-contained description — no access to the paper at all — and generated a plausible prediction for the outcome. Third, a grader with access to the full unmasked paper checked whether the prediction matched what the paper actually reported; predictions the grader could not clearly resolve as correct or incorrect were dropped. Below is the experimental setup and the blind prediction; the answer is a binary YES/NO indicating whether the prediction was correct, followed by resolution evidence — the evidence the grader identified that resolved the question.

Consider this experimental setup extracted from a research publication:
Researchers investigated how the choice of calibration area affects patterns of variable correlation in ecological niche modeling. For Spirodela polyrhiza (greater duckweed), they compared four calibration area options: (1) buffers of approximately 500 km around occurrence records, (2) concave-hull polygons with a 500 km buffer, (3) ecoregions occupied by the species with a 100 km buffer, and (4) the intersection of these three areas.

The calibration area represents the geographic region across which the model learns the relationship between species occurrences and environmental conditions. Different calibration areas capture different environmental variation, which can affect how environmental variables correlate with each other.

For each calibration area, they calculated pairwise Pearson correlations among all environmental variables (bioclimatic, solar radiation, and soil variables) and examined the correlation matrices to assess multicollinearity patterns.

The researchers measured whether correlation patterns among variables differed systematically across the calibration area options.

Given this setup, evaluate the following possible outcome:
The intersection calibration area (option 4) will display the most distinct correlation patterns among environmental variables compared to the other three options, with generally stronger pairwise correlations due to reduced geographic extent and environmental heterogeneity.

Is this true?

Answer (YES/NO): NO